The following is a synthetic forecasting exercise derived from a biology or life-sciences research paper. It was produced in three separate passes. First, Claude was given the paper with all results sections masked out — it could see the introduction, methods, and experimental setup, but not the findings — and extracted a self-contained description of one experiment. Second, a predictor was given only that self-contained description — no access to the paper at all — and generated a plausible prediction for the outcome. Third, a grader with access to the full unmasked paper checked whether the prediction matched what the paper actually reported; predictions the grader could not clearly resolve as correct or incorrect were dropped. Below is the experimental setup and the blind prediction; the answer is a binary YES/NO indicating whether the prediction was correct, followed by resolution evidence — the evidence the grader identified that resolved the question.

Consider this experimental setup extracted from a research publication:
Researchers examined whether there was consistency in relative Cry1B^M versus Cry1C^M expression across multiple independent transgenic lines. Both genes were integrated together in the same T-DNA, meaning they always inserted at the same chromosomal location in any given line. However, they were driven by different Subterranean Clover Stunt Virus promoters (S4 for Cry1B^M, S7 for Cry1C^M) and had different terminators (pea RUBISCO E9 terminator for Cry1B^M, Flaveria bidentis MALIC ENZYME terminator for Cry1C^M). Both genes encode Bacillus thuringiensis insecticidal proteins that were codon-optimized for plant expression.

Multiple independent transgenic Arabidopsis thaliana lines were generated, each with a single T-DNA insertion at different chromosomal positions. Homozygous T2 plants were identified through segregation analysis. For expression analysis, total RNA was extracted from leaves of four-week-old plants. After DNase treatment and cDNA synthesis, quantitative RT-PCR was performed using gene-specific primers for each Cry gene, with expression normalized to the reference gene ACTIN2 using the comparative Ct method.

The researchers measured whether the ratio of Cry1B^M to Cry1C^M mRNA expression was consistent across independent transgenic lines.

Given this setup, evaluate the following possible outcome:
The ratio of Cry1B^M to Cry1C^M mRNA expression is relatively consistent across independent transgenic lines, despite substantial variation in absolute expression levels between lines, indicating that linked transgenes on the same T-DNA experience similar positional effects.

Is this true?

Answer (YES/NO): NO